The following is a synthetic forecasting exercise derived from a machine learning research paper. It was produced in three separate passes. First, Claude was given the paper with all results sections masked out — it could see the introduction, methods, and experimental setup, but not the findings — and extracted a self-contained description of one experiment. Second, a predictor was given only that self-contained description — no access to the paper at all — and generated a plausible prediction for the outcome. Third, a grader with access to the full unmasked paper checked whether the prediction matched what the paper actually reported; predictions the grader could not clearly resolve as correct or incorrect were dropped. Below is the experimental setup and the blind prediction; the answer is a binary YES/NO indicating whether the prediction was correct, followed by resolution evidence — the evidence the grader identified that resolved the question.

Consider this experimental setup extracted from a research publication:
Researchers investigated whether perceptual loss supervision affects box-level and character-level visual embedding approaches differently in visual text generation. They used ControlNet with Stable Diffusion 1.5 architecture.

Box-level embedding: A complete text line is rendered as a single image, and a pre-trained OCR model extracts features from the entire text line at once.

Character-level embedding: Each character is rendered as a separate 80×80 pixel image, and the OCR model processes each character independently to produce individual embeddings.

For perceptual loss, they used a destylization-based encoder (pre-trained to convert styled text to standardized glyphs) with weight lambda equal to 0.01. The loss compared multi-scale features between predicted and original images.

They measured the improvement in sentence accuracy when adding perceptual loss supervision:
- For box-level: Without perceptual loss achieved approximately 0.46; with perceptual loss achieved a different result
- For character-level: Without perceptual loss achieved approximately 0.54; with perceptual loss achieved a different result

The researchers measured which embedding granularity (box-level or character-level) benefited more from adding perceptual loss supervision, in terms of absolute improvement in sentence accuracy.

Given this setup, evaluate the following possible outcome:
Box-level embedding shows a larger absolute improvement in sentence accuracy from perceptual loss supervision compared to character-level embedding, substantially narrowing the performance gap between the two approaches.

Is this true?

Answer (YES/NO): NO